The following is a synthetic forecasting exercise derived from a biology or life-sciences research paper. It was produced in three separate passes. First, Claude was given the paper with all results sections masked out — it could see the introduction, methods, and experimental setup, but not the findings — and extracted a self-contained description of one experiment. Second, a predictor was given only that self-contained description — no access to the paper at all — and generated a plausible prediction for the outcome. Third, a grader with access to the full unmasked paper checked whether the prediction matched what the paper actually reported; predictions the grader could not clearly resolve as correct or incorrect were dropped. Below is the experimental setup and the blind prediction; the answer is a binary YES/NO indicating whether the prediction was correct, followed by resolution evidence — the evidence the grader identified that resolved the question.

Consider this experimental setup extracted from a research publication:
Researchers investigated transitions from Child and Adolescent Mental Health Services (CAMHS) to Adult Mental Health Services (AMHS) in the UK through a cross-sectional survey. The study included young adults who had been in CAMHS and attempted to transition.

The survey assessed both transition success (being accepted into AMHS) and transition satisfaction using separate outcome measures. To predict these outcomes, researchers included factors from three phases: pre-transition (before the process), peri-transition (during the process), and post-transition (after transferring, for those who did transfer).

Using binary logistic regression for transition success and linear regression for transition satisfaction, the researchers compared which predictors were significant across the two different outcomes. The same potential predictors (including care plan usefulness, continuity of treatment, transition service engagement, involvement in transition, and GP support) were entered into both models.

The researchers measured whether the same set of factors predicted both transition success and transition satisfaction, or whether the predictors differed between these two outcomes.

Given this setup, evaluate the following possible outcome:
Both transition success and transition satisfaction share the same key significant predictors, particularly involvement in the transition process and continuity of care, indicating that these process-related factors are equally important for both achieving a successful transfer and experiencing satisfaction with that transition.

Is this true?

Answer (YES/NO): NO